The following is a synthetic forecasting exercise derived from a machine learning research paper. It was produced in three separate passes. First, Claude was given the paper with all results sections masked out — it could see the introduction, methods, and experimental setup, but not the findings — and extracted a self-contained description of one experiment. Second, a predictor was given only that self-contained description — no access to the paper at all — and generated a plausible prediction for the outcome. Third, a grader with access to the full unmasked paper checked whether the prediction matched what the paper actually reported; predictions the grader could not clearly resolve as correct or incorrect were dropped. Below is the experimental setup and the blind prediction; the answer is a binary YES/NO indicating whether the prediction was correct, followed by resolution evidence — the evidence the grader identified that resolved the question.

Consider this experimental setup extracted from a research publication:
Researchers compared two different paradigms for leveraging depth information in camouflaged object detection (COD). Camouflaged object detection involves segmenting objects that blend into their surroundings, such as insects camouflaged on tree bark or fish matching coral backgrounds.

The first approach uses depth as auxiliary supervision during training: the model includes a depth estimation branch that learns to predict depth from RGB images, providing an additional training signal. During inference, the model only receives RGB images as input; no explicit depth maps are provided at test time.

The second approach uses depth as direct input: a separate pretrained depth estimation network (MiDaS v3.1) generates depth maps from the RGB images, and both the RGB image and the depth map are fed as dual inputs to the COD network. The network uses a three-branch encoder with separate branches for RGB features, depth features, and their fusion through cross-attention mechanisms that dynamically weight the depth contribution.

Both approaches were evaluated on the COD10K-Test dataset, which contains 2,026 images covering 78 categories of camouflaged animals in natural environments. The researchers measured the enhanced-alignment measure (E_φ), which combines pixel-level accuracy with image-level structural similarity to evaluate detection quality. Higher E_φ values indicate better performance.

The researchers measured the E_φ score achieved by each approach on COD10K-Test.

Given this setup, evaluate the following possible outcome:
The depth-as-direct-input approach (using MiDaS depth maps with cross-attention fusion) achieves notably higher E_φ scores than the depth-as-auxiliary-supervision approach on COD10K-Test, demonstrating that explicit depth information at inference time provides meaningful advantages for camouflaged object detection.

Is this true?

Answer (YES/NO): NO